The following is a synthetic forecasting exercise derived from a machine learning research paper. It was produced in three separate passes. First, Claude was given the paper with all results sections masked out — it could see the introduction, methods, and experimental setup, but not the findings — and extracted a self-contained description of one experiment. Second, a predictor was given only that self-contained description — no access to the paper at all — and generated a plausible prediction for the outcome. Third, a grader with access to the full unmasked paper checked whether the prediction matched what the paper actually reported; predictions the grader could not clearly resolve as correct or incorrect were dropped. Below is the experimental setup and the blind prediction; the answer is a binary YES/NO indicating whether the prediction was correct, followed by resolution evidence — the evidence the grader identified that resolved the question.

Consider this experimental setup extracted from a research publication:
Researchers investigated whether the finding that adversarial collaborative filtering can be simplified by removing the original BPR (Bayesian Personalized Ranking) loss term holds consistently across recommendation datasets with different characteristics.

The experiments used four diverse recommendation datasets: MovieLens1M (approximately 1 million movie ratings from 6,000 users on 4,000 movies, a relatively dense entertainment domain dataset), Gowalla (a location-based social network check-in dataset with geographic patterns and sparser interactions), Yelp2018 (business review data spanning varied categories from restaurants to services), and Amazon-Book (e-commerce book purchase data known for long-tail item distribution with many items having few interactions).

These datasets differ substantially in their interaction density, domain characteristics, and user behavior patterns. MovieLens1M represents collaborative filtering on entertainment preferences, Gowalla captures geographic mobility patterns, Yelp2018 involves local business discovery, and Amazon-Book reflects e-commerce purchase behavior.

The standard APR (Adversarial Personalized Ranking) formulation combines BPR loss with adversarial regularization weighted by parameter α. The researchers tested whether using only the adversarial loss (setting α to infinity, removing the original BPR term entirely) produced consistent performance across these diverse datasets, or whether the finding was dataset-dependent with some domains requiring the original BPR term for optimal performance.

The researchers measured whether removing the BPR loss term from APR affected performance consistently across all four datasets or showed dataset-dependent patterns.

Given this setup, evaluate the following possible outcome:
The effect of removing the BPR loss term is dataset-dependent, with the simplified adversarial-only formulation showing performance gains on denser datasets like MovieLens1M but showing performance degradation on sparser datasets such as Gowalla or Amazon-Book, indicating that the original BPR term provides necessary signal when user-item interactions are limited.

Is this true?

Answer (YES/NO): NO